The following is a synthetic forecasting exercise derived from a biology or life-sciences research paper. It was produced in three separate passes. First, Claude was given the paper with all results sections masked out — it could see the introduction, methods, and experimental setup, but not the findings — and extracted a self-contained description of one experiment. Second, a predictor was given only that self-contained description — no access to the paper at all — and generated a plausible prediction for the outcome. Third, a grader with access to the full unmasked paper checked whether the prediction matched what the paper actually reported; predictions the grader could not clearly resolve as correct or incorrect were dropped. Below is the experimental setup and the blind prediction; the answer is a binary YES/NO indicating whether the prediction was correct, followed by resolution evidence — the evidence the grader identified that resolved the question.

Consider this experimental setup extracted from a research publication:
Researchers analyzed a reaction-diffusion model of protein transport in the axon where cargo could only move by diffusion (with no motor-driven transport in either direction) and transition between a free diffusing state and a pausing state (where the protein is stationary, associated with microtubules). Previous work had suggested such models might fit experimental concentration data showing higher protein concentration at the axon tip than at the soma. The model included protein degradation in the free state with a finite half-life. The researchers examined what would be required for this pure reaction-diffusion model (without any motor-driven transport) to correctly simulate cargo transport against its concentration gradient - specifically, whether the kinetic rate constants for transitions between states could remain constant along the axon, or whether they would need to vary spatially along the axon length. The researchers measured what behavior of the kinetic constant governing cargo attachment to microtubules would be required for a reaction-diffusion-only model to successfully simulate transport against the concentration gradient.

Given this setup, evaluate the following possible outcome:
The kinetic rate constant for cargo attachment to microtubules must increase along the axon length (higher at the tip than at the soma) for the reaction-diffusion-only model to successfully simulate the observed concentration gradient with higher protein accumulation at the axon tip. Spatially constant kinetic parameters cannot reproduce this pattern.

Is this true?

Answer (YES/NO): YES